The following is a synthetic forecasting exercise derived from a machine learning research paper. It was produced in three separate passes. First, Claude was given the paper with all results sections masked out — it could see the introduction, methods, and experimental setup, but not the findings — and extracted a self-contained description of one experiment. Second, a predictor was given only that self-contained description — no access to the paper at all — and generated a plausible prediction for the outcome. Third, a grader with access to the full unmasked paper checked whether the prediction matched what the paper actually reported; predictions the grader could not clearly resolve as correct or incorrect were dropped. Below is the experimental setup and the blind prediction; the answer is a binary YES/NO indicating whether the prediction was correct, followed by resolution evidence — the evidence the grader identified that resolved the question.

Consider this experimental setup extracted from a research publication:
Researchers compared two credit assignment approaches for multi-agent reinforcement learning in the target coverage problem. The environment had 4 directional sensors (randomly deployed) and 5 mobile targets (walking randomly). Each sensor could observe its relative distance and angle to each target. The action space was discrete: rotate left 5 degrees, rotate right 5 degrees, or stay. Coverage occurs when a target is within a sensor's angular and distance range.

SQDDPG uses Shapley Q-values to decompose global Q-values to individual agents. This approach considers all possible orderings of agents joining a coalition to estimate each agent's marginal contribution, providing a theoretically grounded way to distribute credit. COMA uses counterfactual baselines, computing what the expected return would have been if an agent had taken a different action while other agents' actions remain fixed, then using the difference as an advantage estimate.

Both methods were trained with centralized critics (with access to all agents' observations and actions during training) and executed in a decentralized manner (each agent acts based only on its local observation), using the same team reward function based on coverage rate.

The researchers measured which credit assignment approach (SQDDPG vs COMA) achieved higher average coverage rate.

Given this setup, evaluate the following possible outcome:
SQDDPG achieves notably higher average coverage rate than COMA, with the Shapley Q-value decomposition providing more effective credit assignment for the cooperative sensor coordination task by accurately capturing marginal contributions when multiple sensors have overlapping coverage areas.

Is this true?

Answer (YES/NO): NO